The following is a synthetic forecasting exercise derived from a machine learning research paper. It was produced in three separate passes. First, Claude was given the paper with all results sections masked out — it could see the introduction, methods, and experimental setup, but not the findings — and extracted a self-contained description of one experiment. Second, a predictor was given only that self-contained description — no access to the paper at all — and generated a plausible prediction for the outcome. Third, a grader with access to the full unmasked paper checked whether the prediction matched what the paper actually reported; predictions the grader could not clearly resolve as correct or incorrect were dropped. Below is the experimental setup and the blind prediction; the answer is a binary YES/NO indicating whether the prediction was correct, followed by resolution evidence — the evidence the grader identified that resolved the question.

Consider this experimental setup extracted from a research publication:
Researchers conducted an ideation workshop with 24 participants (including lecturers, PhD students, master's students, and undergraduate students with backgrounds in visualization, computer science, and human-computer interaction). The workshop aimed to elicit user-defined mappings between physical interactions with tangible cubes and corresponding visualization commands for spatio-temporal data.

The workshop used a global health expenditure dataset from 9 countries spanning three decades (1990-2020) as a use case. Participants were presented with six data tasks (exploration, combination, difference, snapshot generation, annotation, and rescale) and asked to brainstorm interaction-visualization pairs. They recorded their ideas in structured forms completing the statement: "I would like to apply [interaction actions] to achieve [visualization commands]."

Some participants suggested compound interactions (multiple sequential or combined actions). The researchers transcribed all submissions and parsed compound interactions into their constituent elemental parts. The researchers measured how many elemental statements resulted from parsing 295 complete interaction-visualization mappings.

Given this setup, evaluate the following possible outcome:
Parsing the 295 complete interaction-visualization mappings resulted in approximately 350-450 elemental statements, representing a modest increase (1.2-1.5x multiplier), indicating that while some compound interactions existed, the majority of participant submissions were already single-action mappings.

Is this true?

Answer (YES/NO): NO